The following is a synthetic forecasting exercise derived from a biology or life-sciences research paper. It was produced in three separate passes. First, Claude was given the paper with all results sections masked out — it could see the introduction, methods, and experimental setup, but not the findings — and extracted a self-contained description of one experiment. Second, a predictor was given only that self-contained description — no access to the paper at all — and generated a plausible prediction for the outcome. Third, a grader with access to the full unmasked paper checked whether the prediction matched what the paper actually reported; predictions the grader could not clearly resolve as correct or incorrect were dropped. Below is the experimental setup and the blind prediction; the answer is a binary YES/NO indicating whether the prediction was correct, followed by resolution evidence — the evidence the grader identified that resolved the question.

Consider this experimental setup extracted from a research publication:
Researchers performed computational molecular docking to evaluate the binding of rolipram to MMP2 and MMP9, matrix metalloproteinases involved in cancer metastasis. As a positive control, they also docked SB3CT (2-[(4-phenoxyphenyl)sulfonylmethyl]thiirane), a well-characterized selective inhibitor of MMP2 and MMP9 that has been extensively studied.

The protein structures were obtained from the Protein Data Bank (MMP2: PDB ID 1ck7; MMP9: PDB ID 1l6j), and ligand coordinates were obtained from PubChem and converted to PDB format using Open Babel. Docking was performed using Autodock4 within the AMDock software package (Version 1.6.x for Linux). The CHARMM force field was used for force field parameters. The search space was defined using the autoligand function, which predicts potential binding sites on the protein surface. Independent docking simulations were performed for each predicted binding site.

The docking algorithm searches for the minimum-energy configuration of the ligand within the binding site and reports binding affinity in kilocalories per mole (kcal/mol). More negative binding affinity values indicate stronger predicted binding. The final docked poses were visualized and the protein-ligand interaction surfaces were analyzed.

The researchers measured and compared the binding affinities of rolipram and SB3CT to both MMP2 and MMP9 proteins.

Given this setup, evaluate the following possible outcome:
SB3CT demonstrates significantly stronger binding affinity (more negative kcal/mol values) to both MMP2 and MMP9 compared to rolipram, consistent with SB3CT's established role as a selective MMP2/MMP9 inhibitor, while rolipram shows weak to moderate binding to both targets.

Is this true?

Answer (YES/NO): NO